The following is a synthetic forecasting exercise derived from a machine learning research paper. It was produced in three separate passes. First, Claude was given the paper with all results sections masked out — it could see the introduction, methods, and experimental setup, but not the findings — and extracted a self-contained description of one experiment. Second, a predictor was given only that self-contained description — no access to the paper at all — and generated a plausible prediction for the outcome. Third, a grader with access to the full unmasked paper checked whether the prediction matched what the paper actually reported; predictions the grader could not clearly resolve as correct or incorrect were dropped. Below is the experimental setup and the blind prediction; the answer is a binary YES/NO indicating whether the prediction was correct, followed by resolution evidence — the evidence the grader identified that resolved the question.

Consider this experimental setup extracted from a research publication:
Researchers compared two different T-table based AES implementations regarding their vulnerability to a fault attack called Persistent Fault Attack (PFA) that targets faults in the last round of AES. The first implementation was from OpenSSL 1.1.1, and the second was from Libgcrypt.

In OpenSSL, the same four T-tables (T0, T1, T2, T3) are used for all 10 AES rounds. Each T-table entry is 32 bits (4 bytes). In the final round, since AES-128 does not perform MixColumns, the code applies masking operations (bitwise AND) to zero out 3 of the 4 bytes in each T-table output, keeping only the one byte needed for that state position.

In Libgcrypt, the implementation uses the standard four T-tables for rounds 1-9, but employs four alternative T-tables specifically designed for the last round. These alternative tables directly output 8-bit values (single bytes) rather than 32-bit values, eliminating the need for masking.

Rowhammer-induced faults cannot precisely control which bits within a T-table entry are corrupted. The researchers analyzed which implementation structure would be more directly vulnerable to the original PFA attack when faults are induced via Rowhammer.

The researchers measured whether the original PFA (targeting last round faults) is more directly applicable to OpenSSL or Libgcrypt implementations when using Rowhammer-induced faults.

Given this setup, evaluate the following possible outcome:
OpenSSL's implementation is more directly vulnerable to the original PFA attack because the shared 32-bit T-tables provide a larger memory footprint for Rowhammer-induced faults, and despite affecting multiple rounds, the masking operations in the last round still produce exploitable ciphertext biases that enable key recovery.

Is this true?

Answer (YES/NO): NO